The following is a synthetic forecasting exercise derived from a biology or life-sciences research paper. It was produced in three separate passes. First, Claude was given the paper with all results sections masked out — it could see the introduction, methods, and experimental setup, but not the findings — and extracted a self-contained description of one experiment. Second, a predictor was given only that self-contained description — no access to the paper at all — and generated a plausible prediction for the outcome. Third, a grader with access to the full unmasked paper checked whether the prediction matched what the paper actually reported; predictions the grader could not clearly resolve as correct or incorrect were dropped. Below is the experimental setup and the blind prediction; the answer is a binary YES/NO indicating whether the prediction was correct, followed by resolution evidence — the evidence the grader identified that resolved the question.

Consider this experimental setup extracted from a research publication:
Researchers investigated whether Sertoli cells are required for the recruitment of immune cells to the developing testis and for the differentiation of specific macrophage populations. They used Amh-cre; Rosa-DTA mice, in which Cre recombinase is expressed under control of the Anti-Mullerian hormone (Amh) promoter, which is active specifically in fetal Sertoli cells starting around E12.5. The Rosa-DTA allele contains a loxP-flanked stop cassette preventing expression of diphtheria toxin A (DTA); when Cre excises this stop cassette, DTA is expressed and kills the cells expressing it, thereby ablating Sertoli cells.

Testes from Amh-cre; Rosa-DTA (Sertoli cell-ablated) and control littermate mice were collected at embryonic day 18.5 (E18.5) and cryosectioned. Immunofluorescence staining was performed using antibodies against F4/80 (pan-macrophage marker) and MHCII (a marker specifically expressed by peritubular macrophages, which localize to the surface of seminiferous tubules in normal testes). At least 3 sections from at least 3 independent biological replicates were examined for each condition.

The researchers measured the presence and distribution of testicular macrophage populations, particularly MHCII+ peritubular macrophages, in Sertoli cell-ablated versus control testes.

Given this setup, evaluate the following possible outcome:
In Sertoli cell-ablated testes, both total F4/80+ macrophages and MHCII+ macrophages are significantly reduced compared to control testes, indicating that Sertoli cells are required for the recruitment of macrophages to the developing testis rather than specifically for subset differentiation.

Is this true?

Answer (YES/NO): NO